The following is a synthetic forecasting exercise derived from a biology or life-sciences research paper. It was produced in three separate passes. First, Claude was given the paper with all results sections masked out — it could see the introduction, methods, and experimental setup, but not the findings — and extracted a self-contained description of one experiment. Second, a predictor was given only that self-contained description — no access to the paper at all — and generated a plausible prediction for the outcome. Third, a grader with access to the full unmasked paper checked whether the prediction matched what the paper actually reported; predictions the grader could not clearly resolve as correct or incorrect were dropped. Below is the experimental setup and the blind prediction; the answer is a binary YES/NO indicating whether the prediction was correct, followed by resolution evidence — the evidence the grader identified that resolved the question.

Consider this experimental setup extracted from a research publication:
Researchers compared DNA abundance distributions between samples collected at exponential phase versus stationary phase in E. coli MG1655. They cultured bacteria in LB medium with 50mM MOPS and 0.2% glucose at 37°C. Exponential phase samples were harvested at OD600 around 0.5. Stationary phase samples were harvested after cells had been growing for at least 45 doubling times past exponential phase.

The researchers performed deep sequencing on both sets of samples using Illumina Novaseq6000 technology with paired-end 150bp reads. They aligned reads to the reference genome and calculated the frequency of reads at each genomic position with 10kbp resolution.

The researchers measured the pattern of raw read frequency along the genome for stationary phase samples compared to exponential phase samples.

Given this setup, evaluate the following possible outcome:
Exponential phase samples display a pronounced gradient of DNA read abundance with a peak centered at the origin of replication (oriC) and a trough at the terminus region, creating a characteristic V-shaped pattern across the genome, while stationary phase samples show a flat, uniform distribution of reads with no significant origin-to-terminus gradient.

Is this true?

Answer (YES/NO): YES